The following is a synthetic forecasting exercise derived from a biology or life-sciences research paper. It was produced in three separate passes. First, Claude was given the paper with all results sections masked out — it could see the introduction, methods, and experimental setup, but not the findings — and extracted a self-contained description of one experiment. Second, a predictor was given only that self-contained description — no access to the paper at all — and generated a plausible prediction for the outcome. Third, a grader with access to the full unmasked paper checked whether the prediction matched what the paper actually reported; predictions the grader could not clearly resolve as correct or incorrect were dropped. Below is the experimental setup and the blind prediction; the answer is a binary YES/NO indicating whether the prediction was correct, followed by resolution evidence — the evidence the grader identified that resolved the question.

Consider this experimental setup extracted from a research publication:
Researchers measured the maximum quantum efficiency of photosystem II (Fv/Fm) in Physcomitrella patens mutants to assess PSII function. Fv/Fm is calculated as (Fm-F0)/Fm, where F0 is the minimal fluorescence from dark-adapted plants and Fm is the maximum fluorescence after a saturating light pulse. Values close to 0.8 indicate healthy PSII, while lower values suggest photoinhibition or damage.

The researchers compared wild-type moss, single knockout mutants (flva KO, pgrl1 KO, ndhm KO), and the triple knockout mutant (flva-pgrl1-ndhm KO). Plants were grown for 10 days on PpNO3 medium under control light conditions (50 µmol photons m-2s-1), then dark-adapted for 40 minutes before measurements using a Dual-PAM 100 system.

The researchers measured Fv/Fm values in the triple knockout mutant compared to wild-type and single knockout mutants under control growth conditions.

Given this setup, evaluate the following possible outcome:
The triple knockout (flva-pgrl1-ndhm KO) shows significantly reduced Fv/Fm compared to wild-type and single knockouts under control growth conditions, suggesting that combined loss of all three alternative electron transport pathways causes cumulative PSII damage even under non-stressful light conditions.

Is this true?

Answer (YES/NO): NO